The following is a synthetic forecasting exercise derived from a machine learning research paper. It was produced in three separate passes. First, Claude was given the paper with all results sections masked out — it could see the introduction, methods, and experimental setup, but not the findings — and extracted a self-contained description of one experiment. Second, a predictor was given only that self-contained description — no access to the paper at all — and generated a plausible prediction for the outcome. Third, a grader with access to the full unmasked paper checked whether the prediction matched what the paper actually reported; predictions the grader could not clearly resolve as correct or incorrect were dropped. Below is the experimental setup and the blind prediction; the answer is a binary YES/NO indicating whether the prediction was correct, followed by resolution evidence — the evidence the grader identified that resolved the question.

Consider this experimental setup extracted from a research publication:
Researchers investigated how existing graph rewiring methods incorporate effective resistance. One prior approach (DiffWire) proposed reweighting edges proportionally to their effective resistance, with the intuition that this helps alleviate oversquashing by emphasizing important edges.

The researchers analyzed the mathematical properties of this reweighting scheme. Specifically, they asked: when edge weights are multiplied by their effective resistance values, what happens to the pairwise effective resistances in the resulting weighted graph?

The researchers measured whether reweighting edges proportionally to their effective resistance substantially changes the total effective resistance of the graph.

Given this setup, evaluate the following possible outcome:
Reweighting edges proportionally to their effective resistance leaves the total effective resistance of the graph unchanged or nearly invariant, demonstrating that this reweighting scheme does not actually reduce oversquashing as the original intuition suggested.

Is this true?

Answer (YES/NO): YES